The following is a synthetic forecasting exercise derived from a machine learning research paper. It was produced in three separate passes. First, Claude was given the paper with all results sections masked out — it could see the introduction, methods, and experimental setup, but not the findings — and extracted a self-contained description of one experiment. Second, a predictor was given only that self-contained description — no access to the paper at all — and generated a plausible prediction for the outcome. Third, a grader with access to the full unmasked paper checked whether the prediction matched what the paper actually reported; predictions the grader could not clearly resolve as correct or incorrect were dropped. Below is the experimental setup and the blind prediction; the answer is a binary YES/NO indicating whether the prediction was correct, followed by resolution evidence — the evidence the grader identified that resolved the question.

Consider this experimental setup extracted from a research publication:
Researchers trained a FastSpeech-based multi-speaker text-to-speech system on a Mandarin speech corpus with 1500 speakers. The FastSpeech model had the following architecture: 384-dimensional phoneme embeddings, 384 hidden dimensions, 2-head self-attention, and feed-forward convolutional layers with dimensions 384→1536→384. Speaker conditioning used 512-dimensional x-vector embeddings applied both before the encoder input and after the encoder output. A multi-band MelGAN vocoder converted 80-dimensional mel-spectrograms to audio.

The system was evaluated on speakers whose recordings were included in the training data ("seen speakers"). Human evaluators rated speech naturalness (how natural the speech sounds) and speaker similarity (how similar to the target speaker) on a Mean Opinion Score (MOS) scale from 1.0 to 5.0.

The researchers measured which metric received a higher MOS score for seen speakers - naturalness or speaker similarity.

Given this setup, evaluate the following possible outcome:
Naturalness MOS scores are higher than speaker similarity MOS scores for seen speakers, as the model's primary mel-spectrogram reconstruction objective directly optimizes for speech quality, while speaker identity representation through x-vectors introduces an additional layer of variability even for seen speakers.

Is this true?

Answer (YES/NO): YES